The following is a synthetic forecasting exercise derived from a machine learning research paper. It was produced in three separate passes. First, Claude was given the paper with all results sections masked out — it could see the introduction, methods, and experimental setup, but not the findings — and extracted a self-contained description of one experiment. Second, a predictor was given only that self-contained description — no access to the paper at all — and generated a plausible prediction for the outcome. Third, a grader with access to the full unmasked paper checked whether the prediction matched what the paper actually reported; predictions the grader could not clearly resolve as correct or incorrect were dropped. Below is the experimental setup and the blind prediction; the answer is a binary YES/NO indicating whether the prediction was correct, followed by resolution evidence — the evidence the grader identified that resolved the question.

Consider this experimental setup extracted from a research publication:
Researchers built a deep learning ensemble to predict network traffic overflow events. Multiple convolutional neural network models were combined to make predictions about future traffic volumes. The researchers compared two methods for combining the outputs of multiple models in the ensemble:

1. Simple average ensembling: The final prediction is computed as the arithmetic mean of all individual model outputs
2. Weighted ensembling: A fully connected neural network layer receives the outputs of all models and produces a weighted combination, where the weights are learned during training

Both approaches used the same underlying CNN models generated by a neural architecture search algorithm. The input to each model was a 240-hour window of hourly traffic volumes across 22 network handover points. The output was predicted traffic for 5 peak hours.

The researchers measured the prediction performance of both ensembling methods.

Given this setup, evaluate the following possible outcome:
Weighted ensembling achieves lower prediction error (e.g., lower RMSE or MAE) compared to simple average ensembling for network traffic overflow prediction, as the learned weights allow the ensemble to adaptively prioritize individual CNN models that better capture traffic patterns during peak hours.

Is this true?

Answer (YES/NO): NO